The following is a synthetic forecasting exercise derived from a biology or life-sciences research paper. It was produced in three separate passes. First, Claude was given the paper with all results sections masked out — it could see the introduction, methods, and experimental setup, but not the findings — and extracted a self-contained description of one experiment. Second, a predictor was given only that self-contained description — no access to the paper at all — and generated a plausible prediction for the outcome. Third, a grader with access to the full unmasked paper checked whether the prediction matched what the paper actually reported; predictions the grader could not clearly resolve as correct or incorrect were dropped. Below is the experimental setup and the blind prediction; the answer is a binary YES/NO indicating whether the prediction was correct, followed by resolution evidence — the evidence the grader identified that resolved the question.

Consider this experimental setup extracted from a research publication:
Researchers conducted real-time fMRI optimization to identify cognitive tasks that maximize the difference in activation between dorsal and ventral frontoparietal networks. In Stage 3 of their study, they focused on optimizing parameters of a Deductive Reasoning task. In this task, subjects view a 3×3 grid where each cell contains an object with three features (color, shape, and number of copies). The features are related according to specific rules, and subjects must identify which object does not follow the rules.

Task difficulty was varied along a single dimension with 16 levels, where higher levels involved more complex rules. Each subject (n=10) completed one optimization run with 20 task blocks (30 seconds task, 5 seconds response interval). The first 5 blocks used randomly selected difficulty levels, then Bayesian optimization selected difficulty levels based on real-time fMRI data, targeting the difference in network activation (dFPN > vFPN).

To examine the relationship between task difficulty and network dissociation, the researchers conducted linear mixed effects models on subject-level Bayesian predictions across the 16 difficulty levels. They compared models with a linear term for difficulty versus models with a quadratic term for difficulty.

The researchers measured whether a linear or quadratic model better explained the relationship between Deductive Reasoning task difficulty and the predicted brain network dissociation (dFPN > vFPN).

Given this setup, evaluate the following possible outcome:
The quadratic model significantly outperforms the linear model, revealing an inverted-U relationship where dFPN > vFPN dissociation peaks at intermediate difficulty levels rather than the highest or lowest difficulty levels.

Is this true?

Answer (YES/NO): NO